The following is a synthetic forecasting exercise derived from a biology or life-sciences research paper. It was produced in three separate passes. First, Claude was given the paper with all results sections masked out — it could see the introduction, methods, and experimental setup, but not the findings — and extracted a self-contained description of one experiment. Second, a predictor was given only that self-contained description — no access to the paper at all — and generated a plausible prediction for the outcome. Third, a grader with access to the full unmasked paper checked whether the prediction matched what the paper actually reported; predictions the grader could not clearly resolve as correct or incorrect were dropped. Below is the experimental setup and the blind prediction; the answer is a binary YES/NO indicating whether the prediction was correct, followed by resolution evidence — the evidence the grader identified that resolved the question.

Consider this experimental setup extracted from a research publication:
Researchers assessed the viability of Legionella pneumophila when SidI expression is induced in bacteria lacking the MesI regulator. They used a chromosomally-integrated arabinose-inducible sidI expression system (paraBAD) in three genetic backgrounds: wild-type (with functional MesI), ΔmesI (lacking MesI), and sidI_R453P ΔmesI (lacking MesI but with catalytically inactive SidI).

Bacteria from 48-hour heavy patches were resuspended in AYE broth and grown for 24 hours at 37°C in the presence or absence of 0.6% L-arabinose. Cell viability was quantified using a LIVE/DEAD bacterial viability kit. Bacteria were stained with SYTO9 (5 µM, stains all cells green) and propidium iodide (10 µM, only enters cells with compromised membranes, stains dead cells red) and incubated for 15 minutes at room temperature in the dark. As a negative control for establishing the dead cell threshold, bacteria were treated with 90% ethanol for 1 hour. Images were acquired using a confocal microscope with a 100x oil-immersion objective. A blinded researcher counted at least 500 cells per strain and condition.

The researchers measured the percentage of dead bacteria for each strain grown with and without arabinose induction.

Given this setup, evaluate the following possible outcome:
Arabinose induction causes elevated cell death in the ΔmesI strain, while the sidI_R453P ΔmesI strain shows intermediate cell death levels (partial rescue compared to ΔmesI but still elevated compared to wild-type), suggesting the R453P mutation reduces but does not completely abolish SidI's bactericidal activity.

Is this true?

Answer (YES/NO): NO